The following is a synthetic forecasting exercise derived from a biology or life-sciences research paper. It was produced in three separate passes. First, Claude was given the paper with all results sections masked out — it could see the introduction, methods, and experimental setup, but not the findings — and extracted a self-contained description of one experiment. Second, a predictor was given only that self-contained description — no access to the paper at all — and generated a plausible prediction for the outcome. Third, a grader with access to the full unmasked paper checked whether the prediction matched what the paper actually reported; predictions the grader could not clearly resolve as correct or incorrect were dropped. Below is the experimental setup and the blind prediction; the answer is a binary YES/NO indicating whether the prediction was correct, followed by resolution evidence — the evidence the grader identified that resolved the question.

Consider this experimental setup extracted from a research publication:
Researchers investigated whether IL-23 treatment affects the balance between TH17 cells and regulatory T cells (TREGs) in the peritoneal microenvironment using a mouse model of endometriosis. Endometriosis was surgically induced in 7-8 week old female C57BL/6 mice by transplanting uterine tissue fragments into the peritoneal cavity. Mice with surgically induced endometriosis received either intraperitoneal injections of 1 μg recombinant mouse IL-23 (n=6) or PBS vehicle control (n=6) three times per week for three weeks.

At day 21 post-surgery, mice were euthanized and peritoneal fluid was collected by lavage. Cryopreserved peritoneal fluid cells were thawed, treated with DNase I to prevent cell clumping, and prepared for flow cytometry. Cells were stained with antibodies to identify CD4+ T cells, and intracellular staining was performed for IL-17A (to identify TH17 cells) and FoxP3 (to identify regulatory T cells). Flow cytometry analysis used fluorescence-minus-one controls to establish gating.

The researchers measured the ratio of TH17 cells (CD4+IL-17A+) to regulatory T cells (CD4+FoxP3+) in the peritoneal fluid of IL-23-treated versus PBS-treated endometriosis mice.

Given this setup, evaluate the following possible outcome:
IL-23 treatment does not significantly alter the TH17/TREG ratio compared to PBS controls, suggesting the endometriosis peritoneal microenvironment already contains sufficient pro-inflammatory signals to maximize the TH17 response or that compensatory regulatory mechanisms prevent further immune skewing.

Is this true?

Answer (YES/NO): NO